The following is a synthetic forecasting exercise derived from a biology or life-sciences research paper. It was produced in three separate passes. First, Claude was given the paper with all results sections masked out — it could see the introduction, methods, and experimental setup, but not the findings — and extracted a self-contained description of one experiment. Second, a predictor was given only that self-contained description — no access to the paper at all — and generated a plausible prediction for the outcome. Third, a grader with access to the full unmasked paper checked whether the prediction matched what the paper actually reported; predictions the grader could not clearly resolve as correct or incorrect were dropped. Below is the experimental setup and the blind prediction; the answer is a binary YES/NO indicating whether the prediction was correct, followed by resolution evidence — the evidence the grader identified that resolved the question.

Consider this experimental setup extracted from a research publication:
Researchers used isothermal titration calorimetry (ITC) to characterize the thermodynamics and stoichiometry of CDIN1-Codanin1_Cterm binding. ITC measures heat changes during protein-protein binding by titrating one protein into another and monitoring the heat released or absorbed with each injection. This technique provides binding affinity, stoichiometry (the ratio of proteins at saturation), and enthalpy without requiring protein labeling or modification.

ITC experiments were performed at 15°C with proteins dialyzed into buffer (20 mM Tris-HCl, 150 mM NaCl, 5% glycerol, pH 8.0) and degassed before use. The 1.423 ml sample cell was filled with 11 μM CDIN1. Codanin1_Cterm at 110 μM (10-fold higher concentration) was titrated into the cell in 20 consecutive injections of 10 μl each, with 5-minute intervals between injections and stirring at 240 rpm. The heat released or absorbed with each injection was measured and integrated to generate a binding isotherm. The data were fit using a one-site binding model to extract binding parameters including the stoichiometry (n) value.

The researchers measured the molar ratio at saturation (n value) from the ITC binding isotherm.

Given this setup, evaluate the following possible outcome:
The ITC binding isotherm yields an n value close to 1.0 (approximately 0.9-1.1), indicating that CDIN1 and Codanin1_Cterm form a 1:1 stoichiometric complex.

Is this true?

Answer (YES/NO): NO